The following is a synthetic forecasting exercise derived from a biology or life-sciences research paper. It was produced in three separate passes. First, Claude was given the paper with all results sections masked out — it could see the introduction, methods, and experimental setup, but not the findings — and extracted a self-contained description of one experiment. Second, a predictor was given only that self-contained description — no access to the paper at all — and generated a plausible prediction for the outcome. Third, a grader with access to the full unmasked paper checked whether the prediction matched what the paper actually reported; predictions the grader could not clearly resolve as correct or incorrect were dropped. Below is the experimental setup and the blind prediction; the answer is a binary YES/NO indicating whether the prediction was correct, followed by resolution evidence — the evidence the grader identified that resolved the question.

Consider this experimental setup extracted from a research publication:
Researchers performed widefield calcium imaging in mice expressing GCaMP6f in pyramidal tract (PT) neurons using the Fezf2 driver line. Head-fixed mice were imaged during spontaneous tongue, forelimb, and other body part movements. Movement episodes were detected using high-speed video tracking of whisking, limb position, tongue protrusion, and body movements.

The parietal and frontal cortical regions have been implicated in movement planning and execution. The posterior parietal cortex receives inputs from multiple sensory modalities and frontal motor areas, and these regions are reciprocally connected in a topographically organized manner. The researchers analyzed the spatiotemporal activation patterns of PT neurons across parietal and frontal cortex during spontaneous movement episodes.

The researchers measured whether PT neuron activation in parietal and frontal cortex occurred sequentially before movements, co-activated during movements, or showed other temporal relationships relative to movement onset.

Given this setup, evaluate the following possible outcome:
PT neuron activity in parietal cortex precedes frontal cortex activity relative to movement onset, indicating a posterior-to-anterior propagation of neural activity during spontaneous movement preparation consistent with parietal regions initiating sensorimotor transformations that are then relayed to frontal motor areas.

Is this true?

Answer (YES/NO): YES